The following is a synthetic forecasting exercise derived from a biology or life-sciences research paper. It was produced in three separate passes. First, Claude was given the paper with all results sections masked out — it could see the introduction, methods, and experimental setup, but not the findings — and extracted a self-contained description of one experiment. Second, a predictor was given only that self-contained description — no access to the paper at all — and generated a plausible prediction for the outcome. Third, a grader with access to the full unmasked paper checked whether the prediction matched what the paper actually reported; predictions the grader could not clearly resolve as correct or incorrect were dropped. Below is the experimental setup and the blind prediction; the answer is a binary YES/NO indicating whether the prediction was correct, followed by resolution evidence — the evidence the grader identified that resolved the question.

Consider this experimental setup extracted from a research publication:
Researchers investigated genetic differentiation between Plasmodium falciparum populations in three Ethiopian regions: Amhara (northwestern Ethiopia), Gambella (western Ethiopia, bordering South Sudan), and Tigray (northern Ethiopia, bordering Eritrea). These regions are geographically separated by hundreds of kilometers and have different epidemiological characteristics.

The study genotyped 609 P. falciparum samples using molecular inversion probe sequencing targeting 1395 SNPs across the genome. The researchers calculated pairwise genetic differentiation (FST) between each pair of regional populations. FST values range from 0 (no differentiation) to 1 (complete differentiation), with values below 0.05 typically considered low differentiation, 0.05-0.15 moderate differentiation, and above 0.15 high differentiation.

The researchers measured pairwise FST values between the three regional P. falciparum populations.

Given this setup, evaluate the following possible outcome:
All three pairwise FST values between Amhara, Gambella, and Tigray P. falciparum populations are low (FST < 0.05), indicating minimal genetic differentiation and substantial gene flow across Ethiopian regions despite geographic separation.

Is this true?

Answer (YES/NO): YES